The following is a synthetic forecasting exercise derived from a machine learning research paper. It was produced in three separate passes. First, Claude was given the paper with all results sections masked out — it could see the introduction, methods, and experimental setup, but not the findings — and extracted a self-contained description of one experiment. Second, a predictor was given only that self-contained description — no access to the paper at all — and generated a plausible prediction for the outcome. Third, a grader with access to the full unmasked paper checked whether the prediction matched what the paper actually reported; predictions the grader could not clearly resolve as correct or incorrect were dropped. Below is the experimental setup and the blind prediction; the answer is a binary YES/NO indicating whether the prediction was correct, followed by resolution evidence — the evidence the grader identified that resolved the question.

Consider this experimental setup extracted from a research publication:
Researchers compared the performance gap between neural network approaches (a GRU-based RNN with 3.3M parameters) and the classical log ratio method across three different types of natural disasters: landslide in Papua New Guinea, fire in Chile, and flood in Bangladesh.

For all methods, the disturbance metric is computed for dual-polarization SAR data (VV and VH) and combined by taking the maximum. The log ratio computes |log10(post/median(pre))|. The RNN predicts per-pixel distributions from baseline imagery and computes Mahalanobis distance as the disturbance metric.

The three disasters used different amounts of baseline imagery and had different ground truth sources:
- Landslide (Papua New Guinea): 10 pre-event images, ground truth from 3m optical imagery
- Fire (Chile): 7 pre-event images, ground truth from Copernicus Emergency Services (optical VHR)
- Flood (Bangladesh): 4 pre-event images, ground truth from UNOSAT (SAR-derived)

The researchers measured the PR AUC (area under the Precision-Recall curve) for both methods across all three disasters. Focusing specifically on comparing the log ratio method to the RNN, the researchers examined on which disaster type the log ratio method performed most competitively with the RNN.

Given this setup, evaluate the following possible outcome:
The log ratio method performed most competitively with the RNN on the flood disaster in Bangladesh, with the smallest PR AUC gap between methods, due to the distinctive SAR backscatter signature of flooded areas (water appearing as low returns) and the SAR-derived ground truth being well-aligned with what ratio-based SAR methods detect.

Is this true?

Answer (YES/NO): YES